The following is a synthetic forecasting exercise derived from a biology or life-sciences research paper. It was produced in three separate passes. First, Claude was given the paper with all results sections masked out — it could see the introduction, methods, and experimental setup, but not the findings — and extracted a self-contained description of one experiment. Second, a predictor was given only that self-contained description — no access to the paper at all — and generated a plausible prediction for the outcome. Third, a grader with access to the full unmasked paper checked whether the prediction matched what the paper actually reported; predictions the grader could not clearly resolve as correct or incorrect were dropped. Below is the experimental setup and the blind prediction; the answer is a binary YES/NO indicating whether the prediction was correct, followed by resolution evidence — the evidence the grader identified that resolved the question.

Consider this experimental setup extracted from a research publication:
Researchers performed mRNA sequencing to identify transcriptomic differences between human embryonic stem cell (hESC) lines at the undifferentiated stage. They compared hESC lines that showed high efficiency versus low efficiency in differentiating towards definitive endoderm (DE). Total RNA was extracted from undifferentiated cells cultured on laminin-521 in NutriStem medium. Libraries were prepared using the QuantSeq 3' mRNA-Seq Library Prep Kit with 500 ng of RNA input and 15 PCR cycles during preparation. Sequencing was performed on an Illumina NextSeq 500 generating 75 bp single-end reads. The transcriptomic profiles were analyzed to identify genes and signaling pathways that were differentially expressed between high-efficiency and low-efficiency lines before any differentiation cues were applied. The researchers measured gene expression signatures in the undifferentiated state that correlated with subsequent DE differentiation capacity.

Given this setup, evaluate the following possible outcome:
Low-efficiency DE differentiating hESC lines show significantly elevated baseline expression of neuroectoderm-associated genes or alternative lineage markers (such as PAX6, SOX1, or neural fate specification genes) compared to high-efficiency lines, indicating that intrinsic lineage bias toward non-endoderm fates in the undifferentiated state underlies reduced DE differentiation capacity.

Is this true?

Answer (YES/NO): NO